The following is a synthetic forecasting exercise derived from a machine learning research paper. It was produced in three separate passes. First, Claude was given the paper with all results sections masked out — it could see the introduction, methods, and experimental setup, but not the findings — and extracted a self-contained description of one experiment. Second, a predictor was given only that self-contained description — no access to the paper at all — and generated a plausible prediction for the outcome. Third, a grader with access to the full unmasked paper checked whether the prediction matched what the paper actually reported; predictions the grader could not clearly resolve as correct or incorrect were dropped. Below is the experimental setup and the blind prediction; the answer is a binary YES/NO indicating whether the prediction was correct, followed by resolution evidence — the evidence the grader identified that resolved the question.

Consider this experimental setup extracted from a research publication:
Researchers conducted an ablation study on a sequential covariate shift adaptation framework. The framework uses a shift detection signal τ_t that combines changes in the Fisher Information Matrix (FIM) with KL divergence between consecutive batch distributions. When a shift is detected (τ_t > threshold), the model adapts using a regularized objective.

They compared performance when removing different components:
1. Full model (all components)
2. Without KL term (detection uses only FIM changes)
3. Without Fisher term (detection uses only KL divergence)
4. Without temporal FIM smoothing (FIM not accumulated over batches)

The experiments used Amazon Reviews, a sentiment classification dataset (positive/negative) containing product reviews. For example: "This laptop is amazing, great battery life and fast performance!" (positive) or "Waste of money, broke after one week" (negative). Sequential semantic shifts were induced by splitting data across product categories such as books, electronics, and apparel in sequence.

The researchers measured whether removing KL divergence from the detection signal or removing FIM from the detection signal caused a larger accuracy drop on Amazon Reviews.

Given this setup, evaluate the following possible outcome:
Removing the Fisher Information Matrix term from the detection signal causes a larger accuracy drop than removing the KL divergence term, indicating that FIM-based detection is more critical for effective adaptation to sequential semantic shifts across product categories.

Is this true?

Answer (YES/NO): YES